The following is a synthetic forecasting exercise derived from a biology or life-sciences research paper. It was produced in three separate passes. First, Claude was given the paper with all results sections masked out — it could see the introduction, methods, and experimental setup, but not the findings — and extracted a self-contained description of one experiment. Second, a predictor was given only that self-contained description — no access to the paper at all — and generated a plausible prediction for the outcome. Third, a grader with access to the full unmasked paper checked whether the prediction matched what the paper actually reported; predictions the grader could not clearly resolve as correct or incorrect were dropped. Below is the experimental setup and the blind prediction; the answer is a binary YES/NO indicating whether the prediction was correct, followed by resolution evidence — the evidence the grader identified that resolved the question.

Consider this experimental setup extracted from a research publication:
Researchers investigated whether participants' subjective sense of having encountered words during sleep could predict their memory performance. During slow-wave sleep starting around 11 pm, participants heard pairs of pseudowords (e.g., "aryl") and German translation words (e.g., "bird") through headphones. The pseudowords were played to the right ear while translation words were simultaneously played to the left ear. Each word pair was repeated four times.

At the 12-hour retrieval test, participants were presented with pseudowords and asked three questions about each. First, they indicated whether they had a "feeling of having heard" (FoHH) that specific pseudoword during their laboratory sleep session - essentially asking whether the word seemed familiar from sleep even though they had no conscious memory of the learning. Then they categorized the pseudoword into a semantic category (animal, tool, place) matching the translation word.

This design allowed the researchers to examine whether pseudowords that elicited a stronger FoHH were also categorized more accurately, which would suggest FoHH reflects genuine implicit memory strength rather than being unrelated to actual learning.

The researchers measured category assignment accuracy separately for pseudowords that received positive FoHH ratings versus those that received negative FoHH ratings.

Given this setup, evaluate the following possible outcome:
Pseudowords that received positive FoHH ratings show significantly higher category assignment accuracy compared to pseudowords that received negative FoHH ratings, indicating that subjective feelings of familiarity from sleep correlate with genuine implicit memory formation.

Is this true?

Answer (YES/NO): NO